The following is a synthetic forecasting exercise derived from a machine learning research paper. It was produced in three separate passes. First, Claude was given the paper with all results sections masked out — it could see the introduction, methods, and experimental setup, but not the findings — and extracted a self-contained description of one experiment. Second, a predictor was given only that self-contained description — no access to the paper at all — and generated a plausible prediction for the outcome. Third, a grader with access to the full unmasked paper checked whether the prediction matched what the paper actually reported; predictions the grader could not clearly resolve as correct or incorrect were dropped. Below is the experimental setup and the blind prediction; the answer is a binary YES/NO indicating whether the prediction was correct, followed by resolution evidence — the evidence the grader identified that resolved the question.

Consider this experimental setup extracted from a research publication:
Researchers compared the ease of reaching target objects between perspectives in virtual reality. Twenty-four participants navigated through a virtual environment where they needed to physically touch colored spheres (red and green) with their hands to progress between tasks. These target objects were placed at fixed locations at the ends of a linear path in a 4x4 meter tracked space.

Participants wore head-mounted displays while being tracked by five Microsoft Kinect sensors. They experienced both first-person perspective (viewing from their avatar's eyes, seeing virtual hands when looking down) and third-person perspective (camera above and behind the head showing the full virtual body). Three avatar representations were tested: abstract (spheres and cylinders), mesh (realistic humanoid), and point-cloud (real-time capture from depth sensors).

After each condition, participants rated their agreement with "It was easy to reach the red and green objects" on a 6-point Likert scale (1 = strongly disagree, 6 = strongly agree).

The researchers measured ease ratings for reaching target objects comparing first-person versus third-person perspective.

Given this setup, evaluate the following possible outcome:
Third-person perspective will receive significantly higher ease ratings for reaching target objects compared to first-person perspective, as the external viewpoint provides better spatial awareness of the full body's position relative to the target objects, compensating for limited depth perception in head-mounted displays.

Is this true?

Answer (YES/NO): NO